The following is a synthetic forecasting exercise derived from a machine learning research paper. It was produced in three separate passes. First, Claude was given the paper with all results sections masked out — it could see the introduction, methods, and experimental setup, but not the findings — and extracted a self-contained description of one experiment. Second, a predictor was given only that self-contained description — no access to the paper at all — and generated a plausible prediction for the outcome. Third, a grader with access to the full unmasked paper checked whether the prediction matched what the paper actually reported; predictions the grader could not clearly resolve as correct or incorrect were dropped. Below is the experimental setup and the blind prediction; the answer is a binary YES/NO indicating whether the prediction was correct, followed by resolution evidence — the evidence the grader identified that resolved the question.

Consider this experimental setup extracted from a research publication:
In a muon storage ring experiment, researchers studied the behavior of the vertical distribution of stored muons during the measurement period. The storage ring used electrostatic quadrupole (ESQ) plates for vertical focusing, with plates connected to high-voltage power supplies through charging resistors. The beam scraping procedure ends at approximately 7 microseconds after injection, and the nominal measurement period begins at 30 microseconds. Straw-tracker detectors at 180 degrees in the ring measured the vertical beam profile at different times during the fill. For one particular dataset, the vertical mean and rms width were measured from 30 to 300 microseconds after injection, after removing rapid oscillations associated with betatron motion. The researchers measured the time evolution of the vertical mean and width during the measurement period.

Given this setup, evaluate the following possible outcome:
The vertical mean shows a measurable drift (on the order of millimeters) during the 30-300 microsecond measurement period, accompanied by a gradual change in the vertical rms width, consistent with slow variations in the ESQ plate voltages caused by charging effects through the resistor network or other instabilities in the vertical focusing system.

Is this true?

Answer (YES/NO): YES